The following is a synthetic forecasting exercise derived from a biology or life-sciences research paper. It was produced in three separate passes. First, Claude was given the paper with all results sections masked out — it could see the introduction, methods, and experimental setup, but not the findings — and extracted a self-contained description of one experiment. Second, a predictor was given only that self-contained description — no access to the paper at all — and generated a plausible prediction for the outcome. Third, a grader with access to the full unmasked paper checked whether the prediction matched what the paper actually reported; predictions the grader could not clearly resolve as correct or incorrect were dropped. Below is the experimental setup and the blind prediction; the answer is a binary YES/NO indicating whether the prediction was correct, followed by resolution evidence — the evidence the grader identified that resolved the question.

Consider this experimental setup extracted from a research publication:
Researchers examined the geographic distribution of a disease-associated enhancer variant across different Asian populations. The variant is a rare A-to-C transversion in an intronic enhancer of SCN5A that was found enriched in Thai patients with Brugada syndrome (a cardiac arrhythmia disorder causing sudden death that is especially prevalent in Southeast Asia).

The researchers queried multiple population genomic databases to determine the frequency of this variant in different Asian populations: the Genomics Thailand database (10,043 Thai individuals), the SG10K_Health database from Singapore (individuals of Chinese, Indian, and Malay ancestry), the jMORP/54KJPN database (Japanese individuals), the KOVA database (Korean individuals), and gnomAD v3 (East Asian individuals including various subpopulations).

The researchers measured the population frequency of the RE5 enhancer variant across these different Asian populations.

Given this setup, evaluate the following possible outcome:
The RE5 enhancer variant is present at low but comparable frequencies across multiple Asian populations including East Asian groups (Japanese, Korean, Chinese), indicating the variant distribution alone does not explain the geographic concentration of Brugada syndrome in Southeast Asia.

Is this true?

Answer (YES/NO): NO